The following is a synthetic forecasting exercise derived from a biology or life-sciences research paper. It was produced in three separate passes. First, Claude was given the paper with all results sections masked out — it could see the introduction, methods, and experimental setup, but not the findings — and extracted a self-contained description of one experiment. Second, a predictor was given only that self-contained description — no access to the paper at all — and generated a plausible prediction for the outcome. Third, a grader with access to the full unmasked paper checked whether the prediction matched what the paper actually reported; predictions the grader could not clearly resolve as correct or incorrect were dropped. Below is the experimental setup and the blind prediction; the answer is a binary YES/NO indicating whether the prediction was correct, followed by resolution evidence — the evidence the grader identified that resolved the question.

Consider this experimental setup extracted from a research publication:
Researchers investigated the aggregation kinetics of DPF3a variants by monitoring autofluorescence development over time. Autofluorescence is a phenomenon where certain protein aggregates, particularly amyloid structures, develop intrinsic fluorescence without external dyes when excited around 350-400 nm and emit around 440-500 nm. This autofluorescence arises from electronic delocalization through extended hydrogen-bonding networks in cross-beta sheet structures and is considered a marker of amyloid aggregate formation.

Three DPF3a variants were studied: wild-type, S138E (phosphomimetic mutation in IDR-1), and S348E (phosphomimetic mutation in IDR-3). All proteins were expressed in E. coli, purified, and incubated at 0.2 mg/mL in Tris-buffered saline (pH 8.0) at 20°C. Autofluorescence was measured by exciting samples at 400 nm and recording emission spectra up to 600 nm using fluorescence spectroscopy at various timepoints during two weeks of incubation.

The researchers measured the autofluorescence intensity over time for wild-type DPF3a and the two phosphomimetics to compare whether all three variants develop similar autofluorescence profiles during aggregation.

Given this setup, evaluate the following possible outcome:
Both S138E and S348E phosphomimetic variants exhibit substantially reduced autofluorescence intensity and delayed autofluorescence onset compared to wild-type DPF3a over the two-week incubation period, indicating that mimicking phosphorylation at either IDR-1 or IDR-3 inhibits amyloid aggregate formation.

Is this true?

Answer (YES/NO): NO